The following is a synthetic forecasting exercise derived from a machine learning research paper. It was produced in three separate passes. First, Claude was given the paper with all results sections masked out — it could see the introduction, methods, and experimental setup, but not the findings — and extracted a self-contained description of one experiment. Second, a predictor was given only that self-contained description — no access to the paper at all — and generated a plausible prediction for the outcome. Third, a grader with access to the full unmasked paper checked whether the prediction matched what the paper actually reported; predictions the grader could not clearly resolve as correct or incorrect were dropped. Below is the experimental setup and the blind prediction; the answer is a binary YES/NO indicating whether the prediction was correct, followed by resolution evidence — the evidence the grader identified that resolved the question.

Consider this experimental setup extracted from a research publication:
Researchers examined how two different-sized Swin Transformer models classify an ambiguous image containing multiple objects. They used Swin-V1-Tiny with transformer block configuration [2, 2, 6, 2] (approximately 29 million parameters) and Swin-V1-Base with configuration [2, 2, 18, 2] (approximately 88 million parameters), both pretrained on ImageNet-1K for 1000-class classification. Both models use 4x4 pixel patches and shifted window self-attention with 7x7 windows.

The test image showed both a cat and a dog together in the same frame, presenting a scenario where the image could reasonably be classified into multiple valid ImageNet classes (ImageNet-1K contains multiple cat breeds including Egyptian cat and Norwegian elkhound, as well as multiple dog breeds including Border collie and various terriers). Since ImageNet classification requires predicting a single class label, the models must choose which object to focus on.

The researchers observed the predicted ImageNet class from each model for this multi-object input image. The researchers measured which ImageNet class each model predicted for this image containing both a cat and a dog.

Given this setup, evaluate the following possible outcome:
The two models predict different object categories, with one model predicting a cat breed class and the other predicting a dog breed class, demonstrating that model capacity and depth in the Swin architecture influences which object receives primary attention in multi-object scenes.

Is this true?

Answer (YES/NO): YES